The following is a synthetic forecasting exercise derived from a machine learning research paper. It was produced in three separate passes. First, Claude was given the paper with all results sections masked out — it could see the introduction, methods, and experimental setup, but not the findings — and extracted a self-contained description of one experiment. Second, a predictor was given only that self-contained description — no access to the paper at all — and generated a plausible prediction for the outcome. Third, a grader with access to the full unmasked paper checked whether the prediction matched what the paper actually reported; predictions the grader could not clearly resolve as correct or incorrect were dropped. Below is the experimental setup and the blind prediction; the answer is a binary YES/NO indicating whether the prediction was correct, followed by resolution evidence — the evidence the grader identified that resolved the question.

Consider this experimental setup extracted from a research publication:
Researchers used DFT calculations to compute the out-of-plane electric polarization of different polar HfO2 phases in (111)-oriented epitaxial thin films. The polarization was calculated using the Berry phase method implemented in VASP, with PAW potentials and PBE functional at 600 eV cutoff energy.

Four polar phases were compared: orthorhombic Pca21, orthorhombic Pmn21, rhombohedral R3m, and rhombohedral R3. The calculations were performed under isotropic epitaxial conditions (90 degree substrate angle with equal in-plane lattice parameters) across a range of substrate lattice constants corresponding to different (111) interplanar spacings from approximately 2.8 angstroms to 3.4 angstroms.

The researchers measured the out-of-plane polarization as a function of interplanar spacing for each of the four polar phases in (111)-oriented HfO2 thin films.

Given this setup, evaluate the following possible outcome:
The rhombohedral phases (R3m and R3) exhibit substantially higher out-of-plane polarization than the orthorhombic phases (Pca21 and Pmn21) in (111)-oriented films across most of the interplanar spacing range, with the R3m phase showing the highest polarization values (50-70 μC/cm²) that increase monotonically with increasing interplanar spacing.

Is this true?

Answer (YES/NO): NO